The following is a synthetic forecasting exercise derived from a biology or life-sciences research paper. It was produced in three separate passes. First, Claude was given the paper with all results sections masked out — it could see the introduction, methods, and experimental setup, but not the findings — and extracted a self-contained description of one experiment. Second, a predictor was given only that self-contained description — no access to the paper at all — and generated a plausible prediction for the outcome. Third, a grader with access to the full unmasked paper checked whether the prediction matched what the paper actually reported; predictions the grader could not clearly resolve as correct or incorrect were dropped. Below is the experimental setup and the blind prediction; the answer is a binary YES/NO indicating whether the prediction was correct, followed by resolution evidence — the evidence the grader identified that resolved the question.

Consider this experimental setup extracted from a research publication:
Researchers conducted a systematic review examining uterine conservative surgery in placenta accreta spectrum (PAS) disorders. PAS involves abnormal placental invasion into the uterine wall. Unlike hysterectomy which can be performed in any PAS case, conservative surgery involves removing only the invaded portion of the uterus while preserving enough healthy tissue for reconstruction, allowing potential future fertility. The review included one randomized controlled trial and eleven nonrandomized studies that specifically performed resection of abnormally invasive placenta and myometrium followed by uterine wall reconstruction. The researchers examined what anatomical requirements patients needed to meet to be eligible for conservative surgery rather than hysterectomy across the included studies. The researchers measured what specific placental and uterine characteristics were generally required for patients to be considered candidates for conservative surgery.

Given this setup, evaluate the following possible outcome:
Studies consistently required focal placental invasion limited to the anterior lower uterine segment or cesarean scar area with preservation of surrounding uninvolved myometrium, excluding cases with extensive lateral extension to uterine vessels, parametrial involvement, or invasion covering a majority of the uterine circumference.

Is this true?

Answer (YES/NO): NO